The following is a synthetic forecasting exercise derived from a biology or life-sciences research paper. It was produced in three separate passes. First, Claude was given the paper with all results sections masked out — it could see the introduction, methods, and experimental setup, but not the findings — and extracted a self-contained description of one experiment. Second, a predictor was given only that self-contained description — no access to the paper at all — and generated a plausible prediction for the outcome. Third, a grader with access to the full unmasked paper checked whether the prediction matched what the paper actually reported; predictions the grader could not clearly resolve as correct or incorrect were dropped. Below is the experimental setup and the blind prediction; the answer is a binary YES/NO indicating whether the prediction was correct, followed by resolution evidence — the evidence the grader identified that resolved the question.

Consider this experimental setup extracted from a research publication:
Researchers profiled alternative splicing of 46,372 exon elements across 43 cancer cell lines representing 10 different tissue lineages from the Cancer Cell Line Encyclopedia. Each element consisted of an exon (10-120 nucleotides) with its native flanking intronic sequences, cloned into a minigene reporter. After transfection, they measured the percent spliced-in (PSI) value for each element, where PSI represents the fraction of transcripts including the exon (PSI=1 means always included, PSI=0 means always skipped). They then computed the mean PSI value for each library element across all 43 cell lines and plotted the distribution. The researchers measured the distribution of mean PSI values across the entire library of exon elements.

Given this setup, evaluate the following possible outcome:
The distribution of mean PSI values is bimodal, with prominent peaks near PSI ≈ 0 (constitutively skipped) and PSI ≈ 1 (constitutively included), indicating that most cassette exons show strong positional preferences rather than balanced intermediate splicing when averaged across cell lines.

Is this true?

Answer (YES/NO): YES